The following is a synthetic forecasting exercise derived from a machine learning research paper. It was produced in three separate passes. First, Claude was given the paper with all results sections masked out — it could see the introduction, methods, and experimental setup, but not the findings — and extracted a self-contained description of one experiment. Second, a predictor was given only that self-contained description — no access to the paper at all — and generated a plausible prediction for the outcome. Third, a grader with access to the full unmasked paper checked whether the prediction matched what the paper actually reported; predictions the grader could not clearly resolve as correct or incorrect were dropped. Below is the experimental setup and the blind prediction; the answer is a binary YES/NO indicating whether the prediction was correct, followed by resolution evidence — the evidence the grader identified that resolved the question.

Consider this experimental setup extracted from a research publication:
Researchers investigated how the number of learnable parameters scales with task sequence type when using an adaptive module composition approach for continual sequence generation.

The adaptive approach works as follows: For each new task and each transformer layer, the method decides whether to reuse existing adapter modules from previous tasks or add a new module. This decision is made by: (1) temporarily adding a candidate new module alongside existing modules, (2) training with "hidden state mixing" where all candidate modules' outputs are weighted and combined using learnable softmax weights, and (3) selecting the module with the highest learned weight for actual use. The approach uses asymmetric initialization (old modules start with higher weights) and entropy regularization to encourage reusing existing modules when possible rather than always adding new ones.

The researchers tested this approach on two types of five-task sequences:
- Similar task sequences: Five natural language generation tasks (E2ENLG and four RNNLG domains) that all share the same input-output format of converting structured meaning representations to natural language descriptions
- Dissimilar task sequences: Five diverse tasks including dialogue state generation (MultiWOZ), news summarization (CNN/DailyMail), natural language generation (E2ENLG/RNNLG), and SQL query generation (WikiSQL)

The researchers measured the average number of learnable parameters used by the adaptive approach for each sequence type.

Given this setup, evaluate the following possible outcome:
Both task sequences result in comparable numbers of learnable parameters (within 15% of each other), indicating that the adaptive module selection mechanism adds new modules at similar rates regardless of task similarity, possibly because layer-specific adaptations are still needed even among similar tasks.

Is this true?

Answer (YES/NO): NO